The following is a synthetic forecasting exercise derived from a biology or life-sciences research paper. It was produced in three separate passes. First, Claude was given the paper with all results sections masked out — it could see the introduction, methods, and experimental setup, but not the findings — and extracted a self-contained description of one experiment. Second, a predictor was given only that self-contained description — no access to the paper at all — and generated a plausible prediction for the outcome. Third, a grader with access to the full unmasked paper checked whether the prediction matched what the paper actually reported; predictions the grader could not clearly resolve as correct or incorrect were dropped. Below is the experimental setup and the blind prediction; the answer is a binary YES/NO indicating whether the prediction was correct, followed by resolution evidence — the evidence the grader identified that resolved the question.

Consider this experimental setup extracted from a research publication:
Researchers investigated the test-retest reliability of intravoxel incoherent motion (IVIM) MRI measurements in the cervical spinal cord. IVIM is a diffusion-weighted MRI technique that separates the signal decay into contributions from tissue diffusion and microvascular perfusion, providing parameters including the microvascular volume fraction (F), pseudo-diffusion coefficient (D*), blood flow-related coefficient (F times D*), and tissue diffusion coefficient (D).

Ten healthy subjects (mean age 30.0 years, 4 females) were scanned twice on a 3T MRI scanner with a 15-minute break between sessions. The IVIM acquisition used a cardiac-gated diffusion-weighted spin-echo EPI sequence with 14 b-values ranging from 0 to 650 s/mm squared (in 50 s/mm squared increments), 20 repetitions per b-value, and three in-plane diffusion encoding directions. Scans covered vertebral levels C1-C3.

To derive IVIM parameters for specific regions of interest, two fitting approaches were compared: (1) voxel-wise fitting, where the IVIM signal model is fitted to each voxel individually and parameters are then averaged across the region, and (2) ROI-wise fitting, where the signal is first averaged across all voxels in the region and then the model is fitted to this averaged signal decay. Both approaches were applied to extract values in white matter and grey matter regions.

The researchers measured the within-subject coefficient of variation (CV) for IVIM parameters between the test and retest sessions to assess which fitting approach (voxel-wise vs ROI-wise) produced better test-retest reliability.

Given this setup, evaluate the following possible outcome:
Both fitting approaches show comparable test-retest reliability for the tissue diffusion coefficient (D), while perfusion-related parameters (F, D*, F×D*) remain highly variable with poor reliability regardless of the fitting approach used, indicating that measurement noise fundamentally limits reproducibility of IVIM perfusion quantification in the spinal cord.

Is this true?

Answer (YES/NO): NO